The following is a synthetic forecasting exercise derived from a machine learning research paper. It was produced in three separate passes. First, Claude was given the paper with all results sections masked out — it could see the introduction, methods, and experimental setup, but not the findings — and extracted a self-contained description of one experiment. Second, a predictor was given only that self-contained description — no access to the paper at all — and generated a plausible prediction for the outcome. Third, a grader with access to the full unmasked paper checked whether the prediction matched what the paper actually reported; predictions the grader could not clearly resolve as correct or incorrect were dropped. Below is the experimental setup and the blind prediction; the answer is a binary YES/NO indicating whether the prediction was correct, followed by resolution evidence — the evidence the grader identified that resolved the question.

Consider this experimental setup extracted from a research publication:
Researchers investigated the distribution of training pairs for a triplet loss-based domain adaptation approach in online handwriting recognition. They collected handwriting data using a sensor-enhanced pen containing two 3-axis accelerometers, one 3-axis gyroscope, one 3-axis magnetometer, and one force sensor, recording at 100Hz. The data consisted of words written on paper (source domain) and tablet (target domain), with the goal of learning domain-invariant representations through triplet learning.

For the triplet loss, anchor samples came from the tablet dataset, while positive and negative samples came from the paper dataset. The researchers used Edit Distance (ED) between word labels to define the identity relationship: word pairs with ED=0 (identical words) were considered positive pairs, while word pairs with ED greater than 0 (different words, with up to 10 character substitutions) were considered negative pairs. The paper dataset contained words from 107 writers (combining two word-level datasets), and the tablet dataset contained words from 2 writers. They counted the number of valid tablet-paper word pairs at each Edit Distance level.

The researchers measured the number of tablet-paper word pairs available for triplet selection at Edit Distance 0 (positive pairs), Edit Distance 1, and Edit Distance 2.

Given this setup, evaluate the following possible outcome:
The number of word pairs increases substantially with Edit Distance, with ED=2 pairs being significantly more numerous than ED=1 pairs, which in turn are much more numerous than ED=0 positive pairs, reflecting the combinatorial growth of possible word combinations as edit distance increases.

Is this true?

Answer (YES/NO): YES